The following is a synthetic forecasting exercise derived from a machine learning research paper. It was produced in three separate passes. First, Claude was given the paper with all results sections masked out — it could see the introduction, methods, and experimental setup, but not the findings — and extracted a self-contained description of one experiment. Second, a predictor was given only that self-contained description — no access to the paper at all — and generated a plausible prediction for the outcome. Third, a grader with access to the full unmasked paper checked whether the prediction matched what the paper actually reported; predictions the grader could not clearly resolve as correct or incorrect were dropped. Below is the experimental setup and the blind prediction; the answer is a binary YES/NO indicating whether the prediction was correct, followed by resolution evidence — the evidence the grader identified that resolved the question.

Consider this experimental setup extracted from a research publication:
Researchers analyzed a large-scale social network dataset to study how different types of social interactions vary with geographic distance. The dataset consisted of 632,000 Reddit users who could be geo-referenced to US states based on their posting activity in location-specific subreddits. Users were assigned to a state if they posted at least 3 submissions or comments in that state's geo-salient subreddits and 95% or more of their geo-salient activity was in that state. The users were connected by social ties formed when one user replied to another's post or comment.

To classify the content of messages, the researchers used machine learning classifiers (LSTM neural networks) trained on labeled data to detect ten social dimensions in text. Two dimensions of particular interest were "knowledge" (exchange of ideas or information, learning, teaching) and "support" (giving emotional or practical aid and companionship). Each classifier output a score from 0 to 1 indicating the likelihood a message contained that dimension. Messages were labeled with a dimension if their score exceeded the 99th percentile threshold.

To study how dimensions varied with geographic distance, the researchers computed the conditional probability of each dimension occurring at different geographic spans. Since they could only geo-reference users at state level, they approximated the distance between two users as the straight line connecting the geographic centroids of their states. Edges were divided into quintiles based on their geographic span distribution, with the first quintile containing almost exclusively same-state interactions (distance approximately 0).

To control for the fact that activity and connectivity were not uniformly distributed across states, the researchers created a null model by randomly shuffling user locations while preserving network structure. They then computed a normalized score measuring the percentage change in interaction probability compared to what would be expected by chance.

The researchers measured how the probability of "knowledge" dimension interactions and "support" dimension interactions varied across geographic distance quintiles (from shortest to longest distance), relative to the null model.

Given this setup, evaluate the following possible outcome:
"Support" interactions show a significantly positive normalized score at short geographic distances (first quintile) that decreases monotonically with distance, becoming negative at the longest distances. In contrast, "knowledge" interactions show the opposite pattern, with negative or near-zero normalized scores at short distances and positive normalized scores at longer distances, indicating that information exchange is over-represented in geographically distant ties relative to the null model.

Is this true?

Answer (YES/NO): YES